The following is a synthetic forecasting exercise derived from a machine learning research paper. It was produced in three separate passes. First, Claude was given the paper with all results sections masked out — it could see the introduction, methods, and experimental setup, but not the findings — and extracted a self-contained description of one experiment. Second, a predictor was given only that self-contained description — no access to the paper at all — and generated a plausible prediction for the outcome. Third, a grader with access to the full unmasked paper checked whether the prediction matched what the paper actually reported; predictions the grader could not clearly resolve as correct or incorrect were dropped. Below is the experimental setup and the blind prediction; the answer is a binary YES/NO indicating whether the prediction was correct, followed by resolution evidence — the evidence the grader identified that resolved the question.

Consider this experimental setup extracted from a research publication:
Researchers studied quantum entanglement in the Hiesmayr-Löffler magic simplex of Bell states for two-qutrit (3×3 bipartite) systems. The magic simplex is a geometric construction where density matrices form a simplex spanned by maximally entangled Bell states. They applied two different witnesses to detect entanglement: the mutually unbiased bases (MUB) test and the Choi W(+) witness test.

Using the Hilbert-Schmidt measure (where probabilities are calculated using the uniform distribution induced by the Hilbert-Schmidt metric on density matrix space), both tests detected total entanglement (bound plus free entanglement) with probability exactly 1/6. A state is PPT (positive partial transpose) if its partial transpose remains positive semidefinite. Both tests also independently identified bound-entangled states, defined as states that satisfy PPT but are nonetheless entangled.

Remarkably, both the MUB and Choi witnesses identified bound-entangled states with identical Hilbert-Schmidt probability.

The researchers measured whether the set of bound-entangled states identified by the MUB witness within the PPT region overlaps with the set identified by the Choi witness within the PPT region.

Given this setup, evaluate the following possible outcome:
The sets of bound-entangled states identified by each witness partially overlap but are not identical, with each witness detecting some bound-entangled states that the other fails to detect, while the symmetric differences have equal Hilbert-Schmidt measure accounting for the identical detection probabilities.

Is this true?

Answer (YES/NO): NO